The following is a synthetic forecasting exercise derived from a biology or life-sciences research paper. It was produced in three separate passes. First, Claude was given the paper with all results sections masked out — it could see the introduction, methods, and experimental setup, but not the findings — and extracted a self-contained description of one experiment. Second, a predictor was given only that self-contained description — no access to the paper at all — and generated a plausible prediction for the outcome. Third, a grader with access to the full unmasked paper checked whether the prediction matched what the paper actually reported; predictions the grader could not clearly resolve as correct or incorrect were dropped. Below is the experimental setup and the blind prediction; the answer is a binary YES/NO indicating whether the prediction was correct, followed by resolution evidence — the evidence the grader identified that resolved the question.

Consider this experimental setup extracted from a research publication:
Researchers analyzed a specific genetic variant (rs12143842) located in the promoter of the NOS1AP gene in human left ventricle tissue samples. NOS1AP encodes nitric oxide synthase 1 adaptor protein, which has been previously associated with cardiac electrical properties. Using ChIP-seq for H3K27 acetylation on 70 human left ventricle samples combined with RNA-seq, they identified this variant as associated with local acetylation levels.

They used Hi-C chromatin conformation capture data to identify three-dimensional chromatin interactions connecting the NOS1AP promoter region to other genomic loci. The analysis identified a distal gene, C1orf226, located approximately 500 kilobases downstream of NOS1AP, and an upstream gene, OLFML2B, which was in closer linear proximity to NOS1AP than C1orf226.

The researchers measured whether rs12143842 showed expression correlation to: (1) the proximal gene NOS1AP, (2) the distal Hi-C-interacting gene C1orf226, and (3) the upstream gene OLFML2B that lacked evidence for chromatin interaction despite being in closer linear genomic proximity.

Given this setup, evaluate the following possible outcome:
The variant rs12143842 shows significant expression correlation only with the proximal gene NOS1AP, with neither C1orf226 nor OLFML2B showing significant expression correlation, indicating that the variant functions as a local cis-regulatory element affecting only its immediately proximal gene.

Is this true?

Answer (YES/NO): NO